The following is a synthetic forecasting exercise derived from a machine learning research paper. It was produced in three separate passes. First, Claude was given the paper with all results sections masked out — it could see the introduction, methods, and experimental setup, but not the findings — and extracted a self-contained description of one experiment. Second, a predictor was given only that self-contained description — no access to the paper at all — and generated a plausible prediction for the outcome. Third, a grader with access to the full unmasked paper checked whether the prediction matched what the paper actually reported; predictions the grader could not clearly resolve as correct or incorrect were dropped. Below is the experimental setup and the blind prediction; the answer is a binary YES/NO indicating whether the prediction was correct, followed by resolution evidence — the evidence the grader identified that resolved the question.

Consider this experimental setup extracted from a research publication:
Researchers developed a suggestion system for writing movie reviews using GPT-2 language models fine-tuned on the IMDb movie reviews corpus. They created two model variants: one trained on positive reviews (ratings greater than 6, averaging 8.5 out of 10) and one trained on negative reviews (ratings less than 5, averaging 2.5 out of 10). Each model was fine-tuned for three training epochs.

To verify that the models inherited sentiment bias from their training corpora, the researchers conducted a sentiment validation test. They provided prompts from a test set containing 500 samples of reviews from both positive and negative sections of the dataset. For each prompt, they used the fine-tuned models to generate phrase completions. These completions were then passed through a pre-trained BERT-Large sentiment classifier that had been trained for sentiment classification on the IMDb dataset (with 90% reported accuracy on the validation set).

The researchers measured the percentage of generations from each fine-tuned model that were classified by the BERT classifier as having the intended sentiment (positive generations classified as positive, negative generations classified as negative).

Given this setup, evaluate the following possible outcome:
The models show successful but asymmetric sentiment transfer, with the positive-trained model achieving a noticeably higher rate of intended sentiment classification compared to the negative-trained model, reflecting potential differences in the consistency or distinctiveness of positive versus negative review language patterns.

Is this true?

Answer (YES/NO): NO